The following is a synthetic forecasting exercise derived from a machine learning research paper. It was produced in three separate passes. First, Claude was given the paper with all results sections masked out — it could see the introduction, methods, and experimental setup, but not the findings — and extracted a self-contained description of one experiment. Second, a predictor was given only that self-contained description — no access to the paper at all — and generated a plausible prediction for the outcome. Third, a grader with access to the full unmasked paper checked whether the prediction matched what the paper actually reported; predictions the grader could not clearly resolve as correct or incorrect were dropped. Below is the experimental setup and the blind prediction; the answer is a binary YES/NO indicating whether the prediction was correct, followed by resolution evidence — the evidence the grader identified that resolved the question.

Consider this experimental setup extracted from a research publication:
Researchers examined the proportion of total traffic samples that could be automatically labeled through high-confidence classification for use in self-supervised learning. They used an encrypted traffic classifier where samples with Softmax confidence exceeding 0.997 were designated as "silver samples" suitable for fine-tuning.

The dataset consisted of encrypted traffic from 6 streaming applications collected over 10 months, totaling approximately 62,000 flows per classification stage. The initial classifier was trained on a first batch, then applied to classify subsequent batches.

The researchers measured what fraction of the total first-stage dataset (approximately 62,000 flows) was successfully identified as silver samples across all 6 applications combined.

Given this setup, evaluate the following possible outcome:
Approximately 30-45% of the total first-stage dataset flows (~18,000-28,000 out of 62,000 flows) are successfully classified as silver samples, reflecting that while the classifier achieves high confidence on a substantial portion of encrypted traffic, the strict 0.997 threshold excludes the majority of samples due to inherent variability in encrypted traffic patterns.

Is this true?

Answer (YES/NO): NO